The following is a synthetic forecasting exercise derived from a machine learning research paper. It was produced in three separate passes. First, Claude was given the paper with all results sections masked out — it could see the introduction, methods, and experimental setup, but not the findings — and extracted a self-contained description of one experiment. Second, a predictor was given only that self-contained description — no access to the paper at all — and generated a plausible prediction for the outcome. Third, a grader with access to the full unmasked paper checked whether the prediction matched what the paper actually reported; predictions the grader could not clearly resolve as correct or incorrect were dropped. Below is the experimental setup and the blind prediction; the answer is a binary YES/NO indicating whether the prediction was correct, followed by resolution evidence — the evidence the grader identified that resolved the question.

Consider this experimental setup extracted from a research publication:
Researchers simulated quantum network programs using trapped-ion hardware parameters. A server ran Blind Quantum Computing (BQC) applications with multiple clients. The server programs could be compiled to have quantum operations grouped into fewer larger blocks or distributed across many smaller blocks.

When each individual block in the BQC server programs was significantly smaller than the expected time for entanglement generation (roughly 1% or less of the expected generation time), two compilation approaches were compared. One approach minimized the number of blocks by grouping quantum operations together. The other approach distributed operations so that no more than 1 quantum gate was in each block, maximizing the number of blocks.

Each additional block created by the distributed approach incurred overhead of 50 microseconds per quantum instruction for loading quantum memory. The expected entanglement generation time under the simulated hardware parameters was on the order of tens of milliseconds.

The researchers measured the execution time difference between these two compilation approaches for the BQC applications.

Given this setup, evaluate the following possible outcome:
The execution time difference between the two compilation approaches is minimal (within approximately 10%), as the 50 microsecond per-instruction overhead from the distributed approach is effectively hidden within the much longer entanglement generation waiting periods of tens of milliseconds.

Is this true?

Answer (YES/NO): YES